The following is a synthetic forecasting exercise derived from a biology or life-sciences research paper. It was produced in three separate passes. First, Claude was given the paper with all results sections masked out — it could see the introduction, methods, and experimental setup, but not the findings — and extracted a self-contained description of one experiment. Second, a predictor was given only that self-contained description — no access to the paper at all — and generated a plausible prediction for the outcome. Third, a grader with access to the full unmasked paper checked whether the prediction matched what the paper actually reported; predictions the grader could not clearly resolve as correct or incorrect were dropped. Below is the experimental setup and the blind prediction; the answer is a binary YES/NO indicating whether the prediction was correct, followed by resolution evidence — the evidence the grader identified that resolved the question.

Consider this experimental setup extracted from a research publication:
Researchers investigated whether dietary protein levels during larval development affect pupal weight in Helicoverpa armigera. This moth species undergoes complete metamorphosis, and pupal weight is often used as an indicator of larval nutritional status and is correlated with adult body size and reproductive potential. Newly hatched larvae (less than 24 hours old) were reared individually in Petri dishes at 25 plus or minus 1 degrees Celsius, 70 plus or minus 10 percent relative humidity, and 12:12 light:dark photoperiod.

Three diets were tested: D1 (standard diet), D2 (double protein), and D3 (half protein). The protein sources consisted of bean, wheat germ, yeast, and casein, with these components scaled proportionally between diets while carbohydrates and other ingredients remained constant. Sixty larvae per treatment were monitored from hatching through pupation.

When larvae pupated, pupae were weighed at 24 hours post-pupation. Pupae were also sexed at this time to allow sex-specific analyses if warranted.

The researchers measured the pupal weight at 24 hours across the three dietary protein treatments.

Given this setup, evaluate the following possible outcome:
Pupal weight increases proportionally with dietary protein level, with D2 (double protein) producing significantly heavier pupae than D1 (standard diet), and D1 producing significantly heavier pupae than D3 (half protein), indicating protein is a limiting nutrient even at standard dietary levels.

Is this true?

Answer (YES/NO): NO